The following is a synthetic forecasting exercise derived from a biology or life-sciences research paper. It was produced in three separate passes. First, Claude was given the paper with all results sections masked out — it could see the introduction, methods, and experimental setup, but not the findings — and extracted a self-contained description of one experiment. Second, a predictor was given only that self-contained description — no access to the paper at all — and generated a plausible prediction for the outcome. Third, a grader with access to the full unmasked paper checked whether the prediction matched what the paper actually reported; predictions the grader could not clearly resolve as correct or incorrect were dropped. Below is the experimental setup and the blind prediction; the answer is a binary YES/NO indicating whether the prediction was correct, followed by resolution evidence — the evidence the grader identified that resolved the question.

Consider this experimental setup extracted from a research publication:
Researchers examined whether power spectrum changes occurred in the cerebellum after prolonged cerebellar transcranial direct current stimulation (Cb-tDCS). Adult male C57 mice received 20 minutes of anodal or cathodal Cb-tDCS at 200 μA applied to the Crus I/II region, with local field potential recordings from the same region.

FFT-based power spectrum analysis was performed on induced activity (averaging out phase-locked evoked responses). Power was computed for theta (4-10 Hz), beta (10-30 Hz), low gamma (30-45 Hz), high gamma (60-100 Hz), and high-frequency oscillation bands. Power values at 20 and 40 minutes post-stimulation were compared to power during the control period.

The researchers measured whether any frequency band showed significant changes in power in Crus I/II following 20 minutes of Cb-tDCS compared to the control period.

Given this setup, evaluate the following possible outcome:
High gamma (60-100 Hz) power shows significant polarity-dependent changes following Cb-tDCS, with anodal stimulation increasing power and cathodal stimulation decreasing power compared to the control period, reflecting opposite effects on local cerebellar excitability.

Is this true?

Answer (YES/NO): NO